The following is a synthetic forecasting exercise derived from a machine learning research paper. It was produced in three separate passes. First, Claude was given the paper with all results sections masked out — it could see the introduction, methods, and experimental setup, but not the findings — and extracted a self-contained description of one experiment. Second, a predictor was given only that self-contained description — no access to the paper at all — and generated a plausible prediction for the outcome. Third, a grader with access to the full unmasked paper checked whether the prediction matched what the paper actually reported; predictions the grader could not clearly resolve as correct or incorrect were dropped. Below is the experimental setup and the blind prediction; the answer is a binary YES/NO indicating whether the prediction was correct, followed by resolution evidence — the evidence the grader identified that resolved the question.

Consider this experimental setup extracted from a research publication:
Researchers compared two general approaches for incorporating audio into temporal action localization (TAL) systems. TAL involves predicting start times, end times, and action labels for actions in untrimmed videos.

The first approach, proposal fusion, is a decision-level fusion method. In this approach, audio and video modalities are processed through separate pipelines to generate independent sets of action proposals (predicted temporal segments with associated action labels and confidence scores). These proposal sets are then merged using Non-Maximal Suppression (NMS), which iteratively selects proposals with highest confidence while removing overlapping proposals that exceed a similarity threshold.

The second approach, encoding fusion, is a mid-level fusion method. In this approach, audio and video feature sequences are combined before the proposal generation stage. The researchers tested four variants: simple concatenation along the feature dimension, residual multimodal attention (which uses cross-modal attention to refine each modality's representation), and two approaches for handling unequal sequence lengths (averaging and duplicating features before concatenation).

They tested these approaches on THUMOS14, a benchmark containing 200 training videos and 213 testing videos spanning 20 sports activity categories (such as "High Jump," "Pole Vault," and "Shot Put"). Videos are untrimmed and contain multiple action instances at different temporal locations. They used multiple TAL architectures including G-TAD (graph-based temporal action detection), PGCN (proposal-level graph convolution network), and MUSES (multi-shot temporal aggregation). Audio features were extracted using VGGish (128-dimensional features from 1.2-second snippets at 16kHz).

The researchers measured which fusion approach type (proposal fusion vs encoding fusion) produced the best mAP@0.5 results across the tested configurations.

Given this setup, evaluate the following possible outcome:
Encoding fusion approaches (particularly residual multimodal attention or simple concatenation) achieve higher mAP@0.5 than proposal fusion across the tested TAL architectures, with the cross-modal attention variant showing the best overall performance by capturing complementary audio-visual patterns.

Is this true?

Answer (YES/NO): NO